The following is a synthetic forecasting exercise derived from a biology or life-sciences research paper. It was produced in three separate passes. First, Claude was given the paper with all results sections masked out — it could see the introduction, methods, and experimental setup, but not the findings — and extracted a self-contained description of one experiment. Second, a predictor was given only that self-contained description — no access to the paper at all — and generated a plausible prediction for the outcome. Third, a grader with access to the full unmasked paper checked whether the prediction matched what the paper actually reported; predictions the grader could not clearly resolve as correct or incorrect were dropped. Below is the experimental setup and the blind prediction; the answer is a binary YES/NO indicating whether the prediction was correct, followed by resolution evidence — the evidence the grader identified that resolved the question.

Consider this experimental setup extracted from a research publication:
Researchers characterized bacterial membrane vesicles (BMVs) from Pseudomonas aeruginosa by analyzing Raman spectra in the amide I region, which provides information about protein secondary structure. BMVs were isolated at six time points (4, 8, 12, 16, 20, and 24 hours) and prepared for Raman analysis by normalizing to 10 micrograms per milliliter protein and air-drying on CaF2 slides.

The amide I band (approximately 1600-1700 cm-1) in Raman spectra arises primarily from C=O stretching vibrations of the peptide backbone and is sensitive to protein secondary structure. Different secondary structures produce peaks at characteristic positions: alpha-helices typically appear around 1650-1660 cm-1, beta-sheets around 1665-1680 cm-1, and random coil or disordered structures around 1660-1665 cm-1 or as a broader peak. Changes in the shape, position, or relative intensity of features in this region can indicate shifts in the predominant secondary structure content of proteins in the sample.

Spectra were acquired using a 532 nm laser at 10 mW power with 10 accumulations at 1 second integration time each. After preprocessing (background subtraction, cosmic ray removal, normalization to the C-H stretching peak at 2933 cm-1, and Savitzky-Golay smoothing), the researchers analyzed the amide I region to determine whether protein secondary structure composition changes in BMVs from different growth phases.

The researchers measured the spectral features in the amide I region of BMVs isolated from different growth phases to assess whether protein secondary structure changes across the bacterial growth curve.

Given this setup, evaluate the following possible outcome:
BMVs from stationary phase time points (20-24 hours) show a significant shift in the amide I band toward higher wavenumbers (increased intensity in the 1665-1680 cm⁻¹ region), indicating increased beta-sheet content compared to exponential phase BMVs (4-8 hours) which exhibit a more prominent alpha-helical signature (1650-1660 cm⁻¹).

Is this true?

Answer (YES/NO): NO